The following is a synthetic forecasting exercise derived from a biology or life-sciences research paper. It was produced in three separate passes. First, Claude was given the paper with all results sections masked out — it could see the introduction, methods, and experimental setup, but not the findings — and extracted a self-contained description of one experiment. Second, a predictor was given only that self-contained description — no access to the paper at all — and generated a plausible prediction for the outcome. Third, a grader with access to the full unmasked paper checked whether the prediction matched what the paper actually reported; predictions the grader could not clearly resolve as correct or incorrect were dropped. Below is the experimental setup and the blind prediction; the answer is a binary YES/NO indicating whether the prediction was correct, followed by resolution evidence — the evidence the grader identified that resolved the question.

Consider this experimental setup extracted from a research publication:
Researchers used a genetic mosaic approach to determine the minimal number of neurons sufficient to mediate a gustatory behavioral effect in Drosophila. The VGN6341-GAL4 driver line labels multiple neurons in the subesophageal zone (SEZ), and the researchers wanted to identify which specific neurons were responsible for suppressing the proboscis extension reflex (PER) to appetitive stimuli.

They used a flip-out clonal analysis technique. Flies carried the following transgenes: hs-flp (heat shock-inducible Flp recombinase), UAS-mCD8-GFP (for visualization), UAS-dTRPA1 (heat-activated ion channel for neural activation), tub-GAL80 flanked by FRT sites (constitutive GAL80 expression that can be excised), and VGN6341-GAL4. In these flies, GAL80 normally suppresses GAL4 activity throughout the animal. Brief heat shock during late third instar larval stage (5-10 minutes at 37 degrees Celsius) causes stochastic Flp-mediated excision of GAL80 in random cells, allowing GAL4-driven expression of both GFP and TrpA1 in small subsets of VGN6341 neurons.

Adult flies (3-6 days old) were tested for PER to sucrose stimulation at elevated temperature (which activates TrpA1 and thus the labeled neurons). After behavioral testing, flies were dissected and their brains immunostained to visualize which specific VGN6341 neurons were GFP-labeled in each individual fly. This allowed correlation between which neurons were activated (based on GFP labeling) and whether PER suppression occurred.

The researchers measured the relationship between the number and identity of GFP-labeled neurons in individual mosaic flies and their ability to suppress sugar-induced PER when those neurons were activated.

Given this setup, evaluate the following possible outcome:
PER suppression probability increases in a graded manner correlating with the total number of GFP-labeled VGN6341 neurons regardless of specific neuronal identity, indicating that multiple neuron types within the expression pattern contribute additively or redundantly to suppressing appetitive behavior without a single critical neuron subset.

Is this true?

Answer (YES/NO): NO